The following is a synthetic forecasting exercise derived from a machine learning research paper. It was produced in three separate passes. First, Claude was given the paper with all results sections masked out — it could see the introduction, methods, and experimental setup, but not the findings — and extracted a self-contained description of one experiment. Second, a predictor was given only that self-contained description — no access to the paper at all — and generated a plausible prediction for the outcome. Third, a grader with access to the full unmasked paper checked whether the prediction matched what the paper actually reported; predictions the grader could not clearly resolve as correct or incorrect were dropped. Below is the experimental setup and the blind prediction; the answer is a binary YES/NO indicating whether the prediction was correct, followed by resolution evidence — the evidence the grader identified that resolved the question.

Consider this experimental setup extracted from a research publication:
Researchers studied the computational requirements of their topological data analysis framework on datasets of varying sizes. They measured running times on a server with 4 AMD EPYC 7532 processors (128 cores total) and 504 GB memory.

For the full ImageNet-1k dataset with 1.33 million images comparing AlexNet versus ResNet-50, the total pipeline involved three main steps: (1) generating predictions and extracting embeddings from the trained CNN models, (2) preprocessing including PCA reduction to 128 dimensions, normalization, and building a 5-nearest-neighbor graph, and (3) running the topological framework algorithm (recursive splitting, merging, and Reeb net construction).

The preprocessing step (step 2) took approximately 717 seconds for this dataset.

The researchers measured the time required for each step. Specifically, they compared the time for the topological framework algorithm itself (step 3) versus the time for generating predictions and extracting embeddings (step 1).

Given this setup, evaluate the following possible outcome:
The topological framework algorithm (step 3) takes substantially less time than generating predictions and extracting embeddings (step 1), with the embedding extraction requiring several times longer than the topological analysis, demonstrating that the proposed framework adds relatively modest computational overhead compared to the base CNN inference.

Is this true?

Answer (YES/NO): NO